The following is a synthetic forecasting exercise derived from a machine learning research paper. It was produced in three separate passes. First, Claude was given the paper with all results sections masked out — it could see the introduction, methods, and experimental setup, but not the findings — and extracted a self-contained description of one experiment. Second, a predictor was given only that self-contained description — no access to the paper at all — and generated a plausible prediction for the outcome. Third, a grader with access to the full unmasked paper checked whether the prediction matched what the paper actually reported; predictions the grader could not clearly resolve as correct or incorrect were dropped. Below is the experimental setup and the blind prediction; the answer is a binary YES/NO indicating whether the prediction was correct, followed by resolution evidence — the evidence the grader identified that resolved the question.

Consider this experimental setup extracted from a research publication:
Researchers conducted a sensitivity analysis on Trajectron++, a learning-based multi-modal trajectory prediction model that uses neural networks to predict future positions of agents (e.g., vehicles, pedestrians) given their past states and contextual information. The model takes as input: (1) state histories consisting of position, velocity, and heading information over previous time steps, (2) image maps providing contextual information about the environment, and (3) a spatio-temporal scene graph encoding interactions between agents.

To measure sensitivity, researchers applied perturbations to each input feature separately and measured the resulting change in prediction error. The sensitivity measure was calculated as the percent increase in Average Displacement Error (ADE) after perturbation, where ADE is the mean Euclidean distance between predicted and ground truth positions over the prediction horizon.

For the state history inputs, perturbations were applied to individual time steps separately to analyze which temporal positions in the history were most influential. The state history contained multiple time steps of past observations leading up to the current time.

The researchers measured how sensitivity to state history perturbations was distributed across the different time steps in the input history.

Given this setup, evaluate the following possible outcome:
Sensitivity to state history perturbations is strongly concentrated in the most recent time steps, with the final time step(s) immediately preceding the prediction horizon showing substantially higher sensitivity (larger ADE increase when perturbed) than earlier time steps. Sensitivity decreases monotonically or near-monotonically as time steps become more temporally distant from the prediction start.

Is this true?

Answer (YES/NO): YES